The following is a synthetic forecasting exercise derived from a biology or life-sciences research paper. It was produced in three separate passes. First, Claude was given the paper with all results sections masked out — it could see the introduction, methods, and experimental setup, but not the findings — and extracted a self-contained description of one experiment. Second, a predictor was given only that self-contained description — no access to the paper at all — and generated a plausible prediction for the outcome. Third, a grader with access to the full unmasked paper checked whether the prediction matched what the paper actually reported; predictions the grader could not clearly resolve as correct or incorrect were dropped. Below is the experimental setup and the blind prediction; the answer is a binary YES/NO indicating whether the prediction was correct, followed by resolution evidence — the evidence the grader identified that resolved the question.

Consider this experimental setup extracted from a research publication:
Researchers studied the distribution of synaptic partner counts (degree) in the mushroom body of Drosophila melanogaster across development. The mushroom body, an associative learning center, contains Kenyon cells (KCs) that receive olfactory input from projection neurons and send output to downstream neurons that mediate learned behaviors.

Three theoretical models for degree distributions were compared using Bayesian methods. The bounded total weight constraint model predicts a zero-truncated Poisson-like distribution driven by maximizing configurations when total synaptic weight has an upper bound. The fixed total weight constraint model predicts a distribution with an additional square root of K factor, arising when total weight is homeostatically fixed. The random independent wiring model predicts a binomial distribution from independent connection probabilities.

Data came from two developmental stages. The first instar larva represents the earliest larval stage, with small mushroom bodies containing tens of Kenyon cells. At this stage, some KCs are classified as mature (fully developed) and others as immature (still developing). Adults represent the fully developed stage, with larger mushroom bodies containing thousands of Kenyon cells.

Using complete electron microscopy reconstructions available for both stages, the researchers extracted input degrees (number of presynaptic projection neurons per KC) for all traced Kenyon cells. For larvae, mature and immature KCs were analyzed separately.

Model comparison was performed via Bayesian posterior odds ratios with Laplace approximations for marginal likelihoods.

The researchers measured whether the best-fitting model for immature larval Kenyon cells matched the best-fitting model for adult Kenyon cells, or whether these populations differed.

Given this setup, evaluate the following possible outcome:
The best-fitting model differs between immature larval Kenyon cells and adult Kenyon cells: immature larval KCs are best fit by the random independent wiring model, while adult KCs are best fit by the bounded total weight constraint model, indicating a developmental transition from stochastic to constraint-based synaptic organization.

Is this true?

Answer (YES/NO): NO